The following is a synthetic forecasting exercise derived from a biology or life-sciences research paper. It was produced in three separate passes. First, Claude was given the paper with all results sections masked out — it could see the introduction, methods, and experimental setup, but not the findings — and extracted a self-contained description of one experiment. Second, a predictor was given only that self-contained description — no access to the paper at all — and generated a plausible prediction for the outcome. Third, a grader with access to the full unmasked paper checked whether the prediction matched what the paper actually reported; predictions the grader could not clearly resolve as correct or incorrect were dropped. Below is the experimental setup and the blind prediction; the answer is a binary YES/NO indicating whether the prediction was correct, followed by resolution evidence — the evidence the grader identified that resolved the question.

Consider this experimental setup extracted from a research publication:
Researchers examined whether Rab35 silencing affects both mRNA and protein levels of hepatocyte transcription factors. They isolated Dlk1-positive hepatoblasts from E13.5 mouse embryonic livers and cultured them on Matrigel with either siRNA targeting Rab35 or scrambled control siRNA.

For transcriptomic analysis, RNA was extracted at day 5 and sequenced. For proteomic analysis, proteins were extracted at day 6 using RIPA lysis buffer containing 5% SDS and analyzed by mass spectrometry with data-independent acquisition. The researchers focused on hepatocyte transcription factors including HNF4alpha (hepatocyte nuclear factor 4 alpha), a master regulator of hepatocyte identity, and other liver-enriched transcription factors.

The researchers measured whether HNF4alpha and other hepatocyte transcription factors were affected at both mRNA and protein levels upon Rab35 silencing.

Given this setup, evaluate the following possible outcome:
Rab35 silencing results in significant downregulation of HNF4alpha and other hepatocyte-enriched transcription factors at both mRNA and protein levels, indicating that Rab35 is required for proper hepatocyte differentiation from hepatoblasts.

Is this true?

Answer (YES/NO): NO